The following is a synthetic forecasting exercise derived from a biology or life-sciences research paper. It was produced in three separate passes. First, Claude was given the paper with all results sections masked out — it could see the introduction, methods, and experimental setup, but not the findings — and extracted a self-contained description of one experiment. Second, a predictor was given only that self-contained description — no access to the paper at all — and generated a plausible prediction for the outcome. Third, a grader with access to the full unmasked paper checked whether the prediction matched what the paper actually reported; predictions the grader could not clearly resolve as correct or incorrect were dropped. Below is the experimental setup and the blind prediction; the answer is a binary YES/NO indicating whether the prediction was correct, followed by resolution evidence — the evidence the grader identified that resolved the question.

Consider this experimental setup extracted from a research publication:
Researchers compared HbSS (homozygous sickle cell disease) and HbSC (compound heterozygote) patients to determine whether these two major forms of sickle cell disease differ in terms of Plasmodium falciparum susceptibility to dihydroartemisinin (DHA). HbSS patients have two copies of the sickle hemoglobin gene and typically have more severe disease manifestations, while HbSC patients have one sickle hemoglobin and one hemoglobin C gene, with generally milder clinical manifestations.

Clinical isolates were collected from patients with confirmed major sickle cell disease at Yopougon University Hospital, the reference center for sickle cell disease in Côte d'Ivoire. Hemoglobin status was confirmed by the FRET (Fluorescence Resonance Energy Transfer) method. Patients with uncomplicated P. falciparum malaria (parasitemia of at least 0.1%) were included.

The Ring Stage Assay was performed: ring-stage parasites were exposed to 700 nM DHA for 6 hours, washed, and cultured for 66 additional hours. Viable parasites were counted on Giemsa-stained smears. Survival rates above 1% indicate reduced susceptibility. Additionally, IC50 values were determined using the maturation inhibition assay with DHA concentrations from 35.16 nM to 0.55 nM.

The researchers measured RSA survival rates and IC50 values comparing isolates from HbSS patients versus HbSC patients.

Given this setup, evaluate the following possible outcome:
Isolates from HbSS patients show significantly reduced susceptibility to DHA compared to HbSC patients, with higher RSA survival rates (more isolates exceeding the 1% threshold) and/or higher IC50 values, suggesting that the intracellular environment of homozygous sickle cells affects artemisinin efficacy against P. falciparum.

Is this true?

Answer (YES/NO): YES